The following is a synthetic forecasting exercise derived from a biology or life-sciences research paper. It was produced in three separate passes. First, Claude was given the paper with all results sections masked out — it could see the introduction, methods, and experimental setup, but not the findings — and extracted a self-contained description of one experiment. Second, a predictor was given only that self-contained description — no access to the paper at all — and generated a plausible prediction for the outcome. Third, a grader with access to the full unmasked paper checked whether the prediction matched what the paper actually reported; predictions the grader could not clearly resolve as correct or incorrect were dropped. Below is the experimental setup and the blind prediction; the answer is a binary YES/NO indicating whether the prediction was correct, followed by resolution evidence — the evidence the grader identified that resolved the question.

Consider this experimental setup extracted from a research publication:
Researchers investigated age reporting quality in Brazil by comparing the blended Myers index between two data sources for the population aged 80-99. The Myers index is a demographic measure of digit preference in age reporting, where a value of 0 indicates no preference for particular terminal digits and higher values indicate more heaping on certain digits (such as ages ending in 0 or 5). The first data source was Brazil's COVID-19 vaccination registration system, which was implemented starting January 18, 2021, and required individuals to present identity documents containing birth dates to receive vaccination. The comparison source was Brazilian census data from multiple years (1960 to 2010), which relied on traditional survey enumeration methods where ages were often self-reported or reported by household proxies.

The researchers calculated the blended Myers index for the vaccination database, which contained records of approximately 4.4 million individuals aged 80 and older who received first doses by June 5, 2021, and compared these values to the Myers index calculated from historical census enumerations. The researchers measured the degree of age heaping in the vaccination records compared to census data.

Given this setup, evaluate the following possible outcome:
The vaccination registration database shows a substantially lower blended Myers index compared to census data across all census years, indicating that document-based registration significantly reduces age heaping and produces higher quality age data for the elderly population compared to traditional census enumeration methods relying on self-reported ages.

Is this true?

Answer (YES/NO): YES